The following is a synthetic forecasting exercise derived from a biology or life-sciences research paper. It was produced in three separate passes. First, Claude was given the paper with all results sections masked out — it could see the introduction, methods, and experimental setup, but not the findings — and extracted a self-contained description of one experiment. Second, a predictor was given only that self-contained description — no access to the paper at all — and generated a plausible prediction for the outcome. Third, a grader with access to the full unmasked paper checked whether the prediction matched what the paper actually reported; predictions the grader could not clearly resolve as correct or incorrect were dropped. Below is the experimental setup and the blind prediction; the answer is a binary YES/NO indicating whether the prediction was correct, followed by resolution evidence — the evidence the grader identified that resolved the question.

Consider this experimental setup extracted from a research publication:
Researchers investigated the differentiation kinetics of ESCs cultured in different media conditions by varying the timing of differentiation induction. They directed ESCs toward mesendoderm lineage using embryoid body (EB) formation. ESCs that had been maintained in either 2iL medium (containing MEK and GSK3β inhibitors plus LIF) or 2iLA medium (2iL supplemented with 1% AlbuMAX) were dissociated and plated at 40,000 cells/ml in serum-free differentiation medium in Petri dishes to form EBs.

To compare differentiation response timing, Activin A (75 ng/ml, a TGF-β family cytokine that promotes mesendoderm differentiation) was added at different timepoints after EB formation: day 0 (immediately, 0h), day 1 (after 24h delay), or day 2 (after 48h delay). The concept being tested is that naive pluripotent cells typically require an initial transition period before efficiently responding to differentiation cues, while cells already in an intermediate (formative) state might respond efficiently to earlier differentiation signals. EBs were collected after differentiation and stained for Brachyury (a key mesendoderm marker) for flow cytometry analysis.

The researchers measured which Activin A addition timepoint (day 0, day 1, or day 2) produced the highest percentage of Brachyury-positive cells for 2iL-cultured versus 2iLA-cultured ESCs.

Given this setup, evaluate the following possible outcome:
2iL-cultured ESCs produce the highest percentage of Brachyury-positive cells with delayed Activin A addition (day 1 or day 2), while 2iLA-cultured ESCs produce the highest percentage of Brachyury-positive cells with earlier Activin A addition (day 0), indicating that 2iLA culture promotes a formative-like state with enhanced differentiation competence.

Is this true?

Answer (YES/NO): NO